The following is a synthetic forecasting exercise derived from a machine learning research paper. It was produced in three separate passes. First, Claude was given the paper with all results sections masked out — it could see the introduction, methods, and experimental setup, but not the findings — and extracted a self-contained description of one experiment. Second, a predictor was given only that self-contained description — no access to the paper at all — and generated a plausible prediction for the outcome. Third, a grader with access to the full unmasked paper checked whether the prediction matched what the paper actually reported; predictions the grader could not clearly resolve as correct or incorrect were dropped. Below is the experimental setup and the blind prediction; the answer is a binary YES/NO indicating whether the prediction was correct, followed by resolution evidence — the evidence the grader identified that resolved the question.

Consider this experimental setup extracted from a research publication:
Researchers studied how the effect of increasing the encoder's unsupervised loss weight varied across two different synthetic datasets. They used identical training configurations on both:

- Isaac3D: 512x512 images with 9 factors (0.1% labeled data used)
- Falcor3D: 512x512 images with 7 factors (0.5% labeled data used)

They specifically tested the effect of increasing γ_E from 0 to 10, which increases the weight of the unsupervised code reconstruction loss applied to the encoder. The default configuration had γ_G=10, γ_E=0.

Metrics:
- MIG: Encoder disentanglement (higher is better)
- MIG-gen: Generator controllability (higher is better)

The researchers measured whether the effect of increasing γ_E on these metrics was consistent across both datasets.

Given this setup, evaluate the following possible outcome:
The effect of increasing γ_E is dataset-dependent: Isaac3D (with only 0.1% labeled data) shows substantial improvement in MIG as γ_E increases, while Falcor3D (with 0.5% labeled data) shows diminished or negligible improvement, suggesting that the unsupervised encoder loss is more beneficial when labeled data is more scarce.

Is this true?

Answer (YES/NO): NO